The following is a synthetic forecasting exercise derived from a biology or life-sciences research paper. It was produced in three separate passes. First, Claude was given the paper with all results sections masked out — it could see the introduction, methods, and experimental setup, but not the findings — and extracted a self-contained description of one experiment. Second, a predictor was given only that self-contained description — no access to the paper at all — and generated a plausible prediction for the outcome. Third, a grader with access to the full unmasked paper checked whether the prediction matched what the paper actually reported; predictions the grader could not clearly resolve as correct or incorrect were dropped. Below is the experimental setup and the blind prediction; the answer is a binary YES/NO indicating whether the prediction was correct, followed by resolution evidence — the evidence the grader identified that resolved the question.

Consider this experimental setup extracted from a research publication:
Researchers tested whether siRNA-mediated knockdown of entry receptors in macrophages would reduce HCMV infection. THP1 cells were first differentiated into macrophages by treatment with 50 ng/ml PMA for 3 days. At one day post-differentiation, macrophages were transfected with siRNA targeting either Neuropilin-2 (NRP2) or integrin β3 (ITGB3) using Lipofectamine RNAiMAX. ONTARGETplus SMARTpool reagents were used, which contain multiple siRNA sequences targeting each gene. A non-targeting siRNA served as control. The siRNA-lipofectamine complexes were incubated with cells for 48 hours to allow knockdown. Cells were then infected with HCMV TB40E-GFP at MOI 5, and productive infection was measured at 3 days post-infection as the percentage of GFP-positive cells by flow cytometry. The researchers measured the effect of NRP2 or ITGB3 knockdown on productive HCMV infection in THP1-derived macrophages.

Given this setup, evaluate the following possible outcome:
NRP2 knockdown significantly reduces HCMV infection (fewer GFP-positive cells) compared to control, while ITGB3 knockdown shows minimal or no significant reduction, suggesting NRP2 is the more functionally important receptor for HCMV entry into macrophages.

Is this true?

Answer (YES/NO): NO